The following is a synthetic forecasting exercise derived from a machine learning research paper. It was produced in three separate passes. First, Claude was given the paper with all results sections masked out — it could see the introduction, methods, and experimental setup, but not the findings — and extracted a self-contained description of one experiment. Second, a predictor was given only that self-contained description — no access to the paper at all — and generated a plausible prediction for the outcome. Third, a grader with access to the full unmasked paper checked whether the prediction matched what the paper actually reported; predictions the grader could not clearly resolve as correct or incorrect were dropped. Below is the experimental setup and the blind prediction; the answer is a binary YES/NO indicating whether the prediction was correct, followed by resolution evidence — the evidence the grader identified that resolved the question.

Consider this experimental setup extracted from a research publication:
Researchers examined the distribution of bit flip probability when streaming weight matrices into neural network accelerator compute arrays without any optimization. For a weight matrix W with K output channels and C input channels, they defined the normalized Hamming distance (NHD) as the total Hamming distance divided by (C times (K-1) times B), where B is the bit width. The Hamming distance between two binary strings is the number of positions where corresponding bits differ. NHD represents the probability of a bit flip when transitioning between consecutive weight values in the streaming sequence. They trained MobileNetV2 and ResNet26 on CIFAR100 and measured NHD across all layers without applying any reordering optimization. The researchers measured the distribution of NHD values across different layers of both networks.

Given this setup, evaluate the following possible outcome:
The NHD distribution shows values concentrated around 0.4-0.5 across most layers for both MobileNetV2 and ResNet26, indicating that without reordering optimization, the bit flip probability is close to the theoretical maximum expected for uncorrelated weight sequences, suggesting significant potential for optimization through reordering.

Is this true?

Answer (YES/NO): YES